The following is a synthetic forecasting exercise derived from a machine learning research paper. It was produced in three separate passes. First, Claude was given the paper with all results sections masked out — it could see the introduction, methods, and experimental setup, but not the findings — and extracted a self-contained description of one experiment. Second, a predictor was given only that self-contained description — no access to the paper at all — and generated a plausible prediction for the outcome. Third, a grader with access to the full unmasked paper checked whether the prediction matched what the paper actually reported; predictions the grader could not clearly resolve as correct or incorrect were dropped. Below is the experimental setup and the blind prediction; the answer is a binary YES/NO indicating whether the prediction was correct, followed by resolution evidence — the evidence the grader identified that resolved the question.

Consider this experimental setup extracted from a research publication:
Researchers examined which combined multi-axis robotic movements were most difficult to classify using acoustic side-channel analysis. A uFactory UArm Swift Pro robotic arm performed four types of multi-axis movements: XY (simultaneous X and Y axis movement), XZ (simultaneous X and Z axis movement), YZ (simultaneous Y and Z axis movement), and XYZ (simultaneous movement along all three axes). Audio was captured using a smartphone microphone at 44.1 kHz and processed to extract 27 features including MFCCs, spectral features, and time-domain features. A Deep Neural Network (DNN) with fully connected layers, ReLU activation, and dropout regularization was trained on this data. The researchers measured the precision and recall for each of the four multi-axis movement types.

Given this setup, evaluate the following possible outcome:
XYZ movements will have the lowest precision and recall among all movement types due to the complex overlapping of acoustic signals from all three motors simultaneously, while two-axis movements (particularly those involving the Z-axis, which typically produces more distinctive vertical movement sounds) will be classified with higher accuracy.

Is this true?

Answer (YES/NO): NO